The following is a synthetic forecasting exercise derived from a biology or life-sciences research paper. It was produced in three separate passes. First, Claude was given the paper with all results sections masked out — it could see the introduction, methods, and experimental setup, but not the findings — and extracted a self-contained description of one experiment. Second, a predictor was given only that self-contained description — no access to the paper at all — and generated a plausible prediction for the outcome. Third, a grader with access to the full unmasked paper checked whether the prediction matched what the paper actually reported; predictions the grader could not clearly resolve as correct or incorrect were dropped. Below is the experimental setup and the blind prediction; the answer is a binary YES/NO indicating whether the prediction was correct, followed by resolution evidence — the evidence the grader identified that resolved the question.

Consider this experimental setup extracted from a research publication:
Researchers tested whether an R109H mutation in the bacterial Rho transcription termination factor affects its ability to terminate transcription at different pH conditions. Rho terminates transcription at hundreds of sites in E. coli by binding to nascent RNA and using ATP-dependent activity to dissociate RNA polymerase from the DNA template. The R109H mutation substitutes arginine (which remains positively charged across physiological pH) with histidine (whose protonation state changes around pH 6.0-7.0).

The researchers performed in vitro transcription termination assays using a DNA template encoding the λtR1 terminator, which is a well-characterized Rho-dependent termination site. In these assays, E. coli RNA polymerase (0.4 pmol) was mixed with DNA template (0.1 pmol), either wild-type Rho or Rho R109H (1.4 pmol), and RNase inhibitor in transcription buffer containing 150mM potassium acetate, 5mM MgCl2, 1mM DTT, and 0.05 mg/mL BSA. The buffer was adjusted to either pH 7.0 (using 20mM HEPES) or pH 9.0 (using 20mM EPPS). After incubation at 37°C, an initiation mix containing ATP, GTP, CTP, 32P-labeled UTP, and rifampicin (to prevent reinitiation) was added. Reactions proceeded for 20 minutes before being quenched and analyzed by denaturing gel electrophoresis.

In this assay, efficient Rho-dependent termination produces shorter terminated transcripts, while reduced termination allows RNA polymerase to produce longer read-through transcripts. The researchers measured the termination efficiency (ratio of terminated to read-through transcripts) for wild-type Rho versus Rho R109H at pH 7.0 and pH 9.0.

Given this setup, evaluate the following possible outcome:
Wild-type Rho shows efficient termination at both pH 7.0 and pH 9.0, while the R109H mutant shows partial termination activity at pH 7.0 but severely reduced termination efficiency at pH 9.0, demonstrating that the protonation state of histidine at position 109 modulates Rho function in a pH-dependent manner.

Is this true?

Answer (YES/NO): NO